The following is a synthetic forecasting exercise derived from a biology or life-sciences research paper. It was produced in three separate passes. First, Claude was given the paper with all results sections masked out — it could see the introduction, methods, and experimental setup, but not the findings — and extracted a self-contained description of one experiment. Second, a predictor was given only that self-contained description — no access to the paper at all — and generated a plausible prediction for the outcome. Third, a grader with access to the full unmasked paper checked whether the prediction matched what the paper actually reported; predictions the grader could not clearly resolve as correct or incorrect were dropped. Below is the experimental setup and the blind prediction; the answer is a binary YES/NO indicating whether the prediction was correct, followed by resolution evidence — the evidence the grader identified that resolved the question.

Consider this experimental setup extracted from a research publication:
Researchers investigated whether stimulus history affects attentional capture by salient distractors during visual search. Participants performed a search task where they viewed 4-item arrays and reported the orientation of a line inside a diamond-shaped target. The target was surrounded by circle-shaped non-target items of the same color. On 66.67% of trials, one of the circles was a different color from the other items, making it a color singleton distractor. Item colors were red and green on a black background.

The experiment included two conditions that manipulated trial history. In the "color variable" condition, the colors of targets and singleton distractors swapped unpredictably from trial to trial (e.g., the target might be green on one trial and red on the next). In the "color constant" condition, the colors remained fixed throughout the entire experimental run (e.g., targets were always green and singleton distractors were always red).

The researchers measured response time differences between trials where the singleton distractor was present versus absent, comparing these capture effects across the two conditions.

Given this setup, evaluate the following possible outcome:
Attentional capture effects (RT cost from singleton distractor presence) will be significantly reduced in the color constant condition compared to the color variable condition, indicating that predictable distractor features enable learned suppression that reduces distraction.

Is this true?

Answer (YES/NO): YES